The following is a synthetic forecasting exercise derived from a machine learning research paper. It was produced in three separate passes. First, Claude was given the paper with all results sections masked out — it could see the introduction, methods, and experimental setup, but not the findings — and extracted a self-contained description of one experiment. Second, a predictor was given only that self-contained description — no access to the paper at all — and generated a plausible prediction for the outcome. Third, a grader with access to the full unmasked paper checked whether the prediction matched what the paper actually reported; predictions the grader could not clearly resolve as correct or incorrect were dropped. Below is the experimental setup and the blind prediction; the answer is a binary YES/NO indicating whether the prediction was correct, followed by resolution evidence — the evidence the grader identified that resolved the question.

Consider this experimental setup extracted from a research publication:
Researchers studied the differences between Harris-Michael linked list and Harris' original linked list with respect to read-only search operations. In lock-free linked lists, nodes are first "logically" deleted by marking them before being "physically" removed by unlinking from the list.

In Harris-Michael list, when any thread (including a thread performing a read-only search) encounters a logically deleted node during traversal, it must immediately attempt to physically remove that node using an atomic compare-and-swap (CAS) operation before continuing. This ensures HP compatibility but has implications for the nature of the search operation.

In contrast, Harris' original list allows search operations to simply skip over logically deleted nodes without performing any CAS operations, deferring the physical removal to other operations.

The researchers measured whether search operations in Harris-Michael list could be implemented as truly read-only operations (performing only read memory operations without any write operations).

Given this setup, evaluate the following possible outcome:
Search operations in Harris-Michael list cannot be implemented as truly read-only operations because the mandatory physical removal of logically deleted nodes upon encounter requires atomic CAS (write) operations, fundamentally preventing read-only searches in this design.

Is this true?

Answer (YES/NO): YES